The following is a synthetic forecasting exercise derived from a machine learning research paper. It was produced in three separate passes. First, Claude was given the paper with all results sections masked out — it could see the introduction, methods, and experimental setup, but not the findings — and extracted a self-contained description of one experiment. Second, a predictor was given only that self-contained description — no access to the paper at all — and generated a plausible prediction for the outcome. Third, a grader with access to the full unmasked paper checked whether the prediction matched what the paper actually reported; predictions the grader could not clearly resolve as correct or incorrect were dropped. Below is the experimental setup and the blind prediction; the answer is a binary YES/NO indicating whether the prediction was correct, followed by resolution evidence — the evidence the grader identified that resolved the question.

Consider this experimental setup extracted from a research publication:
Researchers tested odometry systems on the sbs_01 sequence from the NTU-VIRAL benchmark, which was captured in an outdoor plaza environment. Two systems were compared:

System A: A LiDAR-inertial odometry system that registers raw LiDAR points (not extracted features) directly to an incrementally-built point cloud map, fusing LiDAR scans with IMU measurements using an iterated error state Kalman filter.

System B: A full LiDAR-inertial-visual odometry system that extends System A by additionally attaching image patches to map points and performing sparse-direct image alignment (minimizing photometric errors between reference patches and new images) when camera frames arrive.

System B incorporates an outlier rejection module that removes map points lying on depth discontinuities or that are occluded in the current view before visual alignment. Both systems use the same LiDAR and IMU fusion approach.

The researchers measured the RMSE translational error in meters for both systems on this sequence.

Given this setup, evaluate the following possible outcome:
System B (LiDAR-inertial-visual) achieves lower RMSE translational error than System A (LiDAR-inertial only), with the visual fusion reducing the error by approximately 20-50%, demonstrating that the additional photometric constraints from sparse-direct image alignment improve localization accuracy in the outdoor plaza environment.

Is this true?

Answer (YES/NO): NO